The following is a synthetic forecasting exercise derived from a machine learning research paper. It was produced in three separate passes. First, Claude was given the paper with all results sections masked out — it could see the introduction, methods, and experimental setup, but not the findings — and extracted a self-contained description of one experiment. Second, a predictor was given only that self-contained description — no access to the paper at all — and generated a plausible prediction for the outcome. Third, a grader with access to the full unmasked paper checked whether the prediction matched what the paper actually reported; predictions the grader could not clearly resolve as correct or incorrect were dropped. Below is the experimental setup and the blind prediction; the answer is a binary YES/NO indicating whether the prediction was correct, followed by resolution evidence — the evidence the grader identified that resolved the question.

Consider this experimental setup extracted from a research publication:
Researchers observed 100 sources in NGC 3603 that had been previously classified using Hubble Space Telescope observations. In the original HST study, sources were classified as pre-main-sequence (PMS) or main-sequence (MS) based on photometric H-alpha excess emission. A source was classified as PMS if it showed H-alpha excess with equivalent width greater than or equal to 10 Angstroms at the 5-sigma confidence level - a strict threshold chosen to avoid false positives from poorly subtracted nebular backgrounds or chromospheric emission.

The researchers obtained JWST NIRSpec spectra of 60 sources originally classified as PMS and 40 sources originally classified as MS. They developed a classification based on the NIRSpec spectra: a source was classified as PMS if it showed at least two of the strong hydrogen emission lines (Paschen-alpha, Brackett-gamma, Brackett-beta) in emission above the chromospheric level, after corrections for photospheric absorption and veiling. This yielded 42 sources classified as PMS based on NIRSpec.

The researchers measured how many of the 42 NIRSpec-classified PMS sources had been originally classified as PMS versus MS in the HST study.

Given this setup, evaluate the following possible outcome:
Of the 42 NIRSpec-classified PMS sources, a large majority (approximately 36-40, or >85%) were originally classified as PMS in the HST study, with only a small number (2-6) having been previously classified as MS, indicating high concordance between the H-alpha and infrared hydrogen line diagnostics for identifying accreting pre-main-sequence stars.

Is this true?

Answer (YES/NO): NO